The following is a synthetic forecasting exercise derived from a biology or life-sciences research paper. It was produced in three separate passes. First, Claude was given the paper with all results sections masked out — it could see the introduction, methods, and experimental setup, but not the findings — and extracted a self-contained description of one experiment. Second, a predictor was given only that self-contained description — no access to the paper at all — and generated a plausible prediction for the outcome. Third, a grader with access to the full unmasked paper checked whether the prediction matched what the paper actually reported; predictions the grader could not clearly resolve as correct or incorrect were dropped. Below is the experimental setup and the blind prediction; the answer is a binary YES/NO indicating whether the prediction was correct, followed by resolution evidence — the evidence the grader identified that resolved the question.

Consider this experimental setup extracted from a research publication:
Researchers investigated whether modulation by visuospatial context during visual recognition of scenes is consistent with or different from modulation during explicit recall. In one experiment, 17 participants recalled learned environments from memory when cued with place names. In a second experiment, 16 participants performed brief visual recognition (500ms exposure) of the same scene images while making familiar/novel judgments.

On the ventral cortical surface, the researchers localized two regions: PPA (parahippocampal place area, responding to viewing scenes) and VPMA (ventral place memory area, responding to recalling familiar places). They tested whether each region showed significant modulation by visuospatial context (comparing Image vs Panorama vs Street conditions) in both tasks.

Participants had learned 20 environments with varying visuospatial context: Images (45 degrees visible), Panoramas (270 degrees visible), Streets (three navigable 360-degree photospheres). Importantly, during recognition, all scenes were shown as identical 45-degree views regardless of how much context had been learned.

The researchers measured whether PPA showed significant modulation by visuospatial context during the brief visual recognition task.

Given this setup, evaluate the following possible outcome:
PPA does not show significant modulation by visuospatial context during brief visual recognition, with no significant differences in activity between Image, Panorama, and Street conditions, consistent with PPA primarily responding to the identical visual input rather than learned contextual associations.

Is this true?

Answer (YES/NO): NO